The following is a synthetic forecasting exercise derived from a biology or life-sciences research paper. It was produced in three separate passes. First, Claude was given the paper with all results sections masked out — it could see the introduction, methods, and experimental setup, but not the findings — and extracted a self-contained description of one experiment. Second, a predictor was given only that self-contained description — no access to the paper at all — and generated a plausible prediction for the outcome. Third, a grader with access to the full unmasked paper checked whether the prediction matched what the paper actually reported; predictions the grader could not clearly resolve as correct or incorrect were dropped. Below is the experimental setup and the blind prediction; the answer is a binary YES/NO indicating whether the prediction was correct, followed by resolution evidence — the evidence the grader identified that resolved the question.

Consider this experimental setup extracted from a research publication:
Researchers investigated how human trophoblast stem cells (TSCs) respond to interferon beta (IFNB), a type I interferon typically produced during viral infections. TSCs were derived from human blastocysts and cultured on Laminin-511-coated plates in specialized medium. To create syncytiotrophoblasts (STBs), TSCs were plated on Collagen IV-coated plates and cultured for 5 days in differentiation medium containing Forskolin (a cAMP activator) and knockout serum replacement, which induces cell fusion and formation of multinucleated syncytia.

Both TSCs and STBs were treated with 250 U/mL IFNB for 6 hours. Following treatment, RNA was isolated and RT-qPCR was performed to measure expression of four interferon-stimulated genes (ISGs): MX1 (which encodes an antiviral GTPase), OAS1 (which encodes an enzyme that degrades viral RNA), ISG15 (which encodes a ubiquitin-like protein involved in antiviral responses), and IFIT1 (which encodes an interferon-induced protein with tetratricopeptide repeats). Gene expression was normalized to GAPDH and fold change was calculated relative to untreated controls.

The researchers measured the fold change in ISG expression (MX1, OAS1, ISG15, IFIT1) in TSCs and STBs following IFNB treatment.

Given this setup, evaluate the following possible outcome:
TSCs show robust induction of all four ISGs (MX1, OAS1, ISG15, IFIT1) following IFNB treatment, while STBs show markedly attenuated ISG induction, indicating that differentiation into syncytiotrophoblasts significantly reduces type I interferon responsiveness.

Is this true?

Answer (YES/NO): NO